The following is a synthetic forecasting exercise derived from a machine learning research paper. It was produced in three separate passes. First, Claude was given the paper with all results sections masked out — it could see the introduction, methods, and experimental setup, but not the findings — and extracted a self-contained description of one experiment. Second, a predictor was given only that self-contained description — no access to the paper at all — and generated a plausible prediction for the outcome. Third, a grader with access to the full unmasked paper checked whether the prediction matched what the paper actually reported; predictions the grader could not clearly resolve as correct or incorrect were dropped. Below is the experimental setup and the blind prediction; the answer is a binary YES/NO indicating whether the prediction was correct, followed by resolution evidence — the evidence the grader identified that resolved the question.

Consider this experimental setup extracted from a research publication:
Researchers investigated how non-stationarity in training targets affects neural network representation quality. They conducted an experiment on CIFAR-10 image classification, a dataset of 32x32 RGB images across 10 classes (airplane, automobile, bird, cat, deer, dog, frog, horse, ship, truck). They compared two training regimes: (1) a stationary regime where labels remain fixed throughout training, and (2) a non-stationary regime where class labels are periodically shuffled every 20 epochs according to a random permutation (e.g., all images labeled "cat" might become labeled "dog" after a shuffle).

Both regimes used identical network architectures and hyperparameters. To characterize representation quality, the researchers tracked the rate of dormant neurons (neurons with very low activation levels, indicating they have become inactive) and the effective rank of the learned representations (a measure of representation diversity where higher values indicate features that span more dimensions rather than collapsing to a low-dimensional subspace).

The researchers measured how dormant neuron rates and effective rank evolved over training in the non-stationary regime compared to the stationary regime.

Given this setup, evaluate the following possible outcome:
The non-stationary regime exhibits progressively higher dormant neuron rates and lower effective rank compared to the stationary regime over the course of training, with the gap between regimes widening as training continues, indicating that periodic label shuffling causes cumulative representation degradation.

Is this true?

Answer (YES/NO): YES